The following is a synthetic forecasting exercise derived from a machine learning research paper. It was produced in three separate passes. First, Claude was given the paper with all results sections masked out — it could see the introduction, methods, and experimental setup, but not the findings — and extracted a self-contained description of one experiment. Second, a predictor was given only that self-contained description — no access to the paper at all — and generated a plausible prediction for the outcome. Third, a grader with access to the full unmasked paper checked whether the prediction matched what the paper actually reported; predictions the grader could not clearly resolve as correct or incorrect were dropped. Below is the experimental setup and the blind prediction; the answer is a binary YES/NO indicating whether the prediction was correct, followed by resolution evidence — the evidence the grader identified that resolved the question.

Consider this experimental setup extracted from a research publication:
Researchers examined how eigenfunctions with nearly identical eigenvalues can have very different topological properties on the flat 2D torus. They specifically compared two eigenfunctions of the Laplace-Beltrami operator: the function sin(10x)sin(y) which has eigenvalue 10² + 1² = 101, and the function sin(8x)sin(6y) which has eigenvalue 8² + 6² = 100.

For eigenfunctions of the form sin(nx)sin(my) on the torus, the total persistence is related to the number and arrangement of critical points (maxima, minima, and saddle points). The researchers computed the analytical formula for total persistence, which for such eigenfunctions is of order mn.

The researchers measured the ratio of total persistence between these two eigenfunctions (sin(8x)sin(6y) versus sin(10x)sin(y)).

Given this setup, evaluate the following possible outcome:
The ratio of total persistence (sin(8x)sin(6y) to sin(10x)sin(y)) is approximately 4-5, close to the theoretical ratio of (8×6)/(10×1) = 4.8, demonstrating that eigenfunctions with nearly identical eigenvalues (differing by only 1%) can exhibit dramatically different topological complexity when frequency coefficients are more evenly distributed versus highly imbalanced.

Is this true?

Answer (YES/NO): YES